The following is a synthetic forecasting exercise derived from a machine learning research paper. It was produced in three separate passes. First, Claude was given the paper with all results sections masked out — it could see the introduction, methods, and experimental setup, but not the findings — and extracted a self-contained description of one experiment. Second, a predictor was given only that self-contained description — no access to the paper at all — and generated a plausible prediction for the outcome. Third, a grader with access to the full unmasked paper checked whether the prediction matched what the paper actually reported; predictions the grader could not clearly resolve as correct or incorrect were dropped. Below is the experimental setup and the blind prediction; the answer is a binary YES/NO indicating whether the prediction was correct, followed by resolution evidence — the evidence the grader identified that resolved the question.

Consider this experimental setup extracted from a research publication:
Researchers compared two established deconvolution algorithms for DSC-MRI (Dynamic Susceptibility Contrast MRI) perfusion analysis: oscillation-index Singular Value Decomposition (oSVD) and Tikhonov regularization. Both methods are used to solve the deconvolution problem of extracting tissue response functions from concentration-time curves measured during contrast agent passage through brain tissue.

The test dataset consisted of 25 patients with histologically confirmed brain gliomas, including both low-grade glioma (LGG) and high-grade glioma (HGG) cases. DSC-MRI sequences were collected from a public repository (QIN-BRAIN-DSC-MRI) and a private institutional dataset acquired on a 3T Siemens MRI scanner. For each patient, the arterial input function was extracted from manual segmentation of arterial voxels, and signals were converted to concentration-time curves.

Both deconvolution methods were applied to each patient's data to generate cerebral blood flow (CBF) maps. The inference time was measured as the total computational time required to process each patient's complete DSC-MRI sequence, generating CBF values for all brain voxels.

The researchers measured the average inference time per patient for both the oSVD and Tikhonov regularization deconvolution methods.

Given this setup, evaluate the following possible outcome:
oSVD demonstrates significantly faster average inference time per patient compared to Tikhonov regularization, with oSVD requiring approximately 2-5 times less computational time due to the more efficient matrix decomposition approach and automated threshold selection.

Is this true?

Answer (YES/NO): YES